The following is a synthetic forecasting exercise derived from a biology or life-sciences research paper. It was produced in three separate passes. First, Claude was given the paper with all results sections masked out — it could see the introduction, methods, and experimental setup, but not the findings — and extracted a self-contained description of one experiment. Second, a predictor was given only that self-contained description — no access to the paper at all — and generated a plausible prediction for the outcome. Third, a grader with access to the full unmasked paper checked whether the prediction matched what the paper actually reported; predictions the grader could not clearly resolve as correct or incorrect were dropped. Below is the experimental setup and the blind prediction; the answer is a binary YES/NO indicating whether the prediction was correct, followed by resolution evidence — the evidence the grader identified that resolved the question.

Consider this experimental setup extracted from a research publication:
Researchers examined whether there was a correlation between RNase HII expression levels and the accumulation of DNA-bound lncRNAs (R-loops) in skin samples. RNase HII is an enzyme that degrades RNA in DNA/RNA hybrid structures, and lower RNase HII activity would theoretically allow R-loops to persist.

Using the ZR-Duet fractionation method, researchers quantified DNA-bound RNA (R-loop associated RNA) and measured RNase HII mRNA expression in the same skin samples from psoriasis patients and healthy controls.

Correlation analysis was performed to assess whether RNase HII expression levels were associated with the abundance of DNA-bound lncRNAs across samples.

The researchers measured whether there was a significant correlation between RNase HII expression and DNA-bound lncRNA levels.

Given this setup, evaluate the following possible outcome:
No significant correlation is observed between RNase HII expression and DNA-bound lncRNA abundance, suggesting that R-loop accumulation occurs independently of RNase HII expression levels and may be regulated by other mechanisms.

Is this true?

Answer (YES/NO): NO